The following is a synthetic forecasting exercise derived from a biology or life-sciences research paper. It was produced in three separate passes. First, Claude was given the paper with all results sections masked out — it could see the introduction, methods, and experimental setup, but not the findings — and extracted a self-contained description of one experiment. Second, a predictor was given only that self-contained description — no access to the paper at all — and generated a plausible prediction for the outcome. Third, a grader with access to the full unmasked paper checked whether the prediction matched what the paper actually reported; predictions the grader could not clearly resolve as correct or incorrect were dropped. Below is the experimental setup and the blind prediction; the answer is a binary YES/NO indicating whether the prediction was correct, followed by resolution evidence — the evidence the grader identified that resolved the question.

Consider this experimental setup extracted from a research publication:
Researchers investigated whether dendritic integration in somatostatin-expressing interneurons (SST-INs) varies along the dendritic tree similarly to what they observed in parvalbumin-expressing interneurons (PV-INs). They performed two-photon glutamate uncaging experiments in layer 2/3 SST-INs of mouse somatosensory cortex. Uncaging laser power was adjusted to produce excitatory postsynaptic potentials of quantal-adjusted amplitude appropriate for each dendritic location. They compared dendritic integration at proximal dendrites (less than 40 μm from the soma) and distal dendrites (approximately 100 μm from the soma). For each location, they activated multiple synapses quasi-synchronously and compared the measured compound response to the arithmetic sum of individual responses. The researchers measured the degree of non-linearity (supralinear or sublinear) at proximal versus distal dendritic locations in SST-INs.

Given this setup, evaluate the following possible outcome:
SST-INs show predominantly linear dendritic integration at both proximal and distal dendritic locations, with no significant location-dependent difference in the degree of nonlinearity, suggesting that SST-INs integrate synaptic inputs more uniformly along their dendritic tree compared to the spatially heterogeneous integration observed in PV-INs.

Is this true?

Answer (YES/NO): NO